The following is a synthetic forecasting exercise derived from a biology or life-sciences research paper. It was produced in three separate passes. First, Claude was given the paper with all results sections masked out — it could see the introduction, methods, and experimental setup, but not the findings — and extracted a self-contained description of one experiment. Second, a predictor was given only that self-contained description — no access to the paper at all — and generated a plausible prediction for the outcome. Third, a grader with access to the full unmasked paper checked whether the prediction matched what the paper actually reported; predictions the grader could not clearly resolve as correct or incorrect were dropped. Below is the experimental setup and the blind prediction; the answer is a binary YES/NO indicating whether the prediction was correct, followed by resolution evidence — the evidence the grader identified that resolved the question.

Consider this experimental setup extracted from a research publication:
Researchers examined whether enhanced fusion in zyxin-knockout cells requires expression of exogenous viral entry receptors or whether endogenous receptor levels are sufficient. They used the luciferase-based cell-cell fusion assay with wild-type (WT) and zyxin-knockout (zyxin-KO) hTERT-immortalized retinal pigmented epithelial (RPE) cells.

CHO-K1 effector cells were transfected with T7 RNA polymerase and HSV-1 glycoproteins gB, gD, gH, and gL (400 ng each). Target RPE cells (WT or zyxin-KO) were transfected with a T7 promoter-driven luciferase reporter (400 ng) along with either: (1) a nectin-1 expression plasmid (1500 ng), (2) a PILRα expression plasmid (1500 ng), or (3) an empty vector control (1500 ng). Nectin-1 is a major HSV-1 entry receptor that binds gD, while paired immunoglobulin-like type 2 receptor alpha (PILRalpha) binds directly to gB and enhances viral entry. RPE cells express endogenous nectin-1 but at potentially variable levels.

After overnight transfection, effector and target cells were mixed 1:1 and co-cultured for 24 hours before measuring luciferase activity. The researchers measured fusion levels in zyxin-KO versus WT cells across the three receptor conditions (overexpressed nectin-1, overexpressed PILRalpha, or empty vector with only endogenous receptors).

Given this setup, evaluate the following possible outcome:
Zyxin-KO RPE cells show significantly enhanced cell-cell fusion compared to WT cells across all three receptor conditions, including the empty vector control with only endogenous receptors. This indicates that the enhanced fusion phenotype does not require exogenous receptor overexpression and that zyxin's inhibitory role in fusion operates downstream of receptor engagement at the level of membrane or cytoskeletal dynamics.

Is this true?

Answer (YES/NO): NO